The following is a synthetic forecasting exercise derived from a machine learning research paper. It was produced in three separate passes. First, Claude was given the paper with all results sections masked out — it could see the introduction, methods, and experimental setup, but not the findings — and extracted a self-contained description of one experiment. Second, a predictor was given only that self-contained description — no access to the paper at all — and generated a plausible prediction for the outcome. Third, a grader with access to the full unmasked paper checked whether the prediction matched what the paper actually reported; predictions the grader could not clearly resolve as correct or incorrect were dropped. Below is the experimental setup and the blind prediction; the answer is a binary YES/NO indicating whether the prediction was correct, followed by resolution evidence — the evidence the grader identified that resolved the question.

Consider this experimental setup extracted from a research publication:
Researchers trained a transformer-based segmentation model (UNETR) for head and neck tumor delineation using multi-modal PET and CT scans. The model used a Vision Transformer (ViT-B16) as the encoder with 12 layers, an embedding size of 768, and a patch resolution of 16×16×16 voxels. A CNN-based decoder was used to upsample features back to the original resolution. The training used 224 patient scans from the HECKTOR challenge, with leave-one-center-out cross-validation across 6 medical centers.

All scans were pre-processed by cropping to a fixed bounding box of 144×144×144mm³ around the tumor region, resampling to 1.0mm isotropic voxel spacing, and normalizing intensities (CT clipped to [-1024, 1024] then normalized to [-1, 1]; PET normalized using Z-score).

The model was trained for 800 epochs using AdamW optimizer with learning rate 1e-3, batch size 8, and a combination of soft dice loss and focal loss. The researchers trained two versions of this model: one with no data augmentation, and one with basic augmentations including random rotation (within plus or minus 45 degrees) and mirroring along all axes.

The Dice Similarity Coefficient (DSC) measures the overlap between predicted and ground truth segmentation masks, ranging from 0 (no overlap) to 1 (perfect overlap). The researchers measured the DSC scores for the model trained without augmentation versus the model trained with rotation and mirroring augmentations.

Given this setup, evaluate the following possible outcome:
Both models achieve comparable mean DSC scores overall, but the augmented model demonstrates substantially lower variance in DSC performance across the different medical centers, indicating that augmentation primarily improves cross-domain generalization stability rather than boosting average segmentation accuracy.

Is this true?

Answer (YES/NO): NO